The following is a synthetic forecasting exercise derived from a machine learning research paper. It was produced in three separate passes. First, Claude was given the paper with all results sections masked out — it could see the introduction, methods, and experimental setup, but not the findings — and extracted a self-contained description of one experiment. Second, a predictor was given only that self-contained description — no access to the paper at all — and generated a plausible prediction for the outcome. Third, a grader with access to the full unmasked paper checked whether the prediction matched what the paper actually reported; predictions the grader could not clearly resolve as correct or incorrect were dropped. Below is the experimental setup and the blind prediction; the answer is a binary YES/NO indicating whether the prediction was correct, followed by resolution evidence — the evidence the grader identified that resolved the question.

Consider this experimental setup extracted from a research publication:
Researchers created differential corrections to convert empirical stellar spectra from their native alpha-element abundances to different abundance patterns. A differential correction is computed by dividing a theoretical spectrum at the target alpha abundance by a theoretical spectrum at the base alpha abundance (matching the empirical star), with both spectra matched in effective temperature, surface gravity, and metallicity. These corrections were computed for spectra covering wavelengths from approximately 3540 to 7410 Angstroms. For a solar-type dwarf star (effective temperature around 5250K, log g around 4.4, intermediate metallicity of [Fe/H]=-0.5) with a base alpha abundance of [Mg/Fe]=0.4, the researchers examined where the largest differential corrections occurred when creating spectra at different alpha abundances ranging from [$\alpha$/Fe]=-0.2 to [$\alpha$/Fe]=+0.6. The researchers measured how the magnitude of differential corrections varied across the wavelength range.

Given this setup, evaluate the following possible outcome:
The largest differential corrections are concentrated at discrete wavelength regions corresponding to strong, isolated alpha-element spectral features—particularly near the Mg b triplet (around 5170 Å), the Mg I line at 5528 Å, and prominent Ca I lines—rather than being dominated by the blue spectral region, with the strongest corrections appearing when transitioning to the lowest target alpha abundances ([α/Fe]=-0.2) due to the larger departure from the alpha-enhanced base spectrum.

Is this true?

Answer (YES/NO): NO